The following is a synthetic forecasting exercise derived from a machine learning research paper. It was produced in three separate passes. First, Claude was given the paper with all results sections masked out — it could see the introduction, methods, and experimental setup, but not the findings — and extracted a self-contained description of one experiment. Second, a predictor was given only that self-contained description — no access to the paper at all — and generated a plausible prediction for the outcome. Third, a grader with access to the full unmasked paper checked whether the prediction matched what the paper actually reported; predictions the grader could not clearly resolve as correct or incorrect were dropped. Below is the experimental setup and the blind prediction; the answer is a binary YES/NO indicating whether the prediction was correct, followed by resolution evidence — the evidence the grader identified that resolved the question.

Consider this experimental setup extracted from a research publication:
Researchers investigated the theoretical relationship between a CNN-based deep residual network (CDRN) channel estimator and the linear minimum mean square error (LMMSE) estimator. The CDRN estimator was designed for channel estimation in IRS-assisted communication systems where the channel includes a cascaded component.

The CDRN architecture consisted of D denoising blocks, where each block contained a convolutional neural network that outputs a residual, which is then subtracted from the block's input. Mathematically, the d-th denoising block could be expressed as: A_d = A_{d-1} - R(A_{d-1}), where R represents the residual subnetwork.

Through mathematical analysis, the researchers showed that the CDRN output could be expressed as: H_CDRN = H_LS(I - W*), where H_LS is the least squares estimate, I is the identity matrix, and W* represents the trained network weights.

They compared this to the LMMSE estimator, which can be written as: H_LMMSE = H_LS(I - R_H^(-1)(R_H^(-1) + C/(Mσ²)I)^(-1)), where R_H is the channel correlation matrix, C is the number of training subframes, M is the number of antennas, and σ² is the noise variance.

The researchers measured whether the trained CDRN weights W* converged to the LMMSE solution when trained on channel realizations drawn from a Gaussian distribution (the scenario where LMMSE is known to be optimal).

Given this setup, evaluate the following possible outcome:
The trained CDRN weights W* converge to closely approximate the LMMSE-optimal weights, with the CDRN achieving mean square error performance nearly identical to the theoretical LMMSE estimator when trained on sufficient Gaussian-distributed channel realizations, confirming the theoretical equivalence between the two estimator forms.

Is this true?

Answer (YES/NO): NO